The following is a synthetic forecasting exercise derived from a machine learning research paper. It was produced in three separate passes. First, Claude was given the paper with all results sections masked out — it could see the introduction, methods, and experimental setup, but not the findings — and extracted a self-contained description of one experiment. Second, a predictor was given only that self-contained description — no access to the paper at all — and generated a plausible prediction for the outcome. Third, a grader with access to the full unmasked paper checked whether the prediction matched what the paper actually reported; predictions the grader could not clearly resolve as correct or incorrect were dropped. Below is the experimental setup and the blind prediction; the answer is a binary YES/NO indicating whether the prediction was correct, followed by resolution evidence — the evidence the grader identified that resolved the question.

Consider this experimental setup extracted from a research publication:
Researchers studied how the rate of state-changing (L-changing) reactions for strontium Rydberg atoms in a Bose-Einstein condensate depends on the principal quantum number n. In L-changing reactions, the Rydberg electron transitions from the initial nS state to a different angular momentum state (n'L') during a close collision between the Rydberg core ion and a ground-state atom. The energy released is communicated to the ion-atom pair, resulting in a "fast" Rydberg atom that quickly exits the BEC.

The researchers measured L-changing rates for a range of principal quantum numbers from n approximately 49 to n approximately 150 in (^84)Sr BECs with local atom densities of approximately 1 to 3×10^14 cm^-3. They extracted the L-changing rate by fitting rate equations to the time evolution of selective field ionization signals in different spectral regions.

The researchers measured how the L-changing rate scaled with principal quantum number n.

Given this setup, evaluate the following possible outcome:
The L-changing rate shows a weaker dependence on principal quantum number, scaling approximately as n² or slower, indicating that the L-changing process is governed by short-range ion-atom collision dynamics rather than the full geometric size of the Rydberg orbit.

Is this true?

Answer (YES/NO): NO